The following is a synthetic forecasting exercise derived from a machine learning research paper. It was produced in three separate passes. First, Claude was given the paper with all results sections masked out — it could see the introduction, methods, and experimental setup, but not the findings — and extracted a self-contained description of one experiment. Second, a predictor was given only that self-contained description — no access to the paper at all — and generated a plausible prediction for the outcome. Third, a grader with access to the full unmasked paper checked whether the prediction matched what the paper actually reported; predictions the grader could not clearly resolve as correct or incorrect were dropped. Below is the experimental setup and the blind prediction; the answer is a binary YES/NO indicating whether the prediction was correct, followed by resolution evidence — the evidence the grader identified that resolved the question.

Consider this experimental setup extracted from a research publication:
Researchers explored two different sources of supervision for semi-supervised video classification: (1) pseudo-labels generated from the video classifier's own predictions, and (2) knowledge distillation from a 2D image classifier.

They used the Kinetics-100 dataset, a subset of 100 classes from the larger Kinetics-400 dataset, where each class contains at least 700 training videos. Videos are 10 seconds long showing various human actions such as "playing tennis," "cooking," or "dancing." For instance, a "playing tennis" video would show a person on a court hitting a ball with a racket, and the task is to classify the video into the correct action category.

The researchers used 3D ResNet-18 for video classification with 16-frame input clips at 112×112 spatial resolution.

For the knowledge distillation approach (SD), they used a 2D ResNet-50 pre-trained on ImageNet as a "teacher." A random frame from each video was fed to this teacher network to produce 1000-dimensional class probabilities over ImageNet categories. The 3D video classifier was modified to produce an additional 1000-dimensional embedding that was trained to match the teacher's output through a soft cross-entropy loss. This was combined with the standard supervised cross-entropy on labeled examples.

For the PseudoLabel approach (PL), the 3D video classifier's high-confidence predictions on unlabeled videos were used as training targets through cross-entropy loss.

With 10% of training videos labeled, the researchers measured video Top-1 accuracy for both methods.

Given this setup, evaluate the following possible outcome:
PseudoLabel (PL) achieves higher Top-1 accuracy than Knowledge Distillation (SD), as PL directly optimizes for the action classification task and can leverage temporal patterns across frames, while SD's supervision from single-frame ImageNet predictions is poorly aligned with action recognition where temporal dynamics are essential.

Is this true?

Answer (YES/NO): NO